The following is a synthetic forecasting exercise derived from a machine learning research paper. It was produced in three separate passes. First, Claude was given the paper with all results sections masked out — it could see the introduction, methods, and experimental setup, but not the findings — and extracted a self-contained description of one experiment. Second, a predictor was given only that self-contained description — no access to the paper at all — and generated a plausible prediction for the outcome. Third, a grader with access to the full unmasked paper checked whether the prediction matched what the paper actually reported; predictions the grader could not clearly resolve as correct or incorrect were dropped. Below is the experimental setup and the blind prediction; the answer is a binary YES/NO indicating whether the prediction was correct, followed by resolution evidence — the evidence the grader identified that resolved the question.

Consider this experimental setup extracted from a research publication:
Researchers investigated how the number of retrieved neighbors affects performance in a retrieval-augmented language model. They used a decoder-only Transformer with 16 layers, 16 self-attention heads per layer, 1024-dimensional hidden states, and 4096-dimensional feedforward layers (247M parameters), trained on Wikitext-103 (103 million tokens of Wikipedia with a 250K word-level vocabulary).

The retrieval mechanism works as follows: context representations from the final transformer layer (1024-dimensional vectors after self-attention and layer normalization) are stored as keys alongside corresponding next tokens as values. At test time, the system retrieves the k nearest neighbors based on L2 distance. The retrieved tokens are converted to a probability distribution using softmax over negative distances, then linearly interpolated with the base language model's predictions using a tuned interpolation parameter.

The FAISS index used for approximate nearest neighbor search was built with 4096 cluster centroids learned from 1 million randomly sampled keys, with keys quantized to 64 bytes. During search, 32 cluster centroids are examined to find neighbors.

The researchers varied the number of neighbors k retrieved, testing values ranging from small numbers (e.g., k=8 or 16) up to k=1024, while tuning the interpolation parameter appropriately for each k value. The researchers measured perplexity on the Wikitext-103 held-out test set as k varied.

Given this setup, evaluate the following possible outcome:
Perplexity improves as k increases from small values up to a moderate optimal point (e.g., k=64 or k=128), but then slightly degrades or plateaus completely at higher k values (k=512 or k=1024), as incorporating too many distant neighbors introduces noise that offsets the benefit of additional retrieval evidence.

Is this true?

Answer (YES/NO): NO